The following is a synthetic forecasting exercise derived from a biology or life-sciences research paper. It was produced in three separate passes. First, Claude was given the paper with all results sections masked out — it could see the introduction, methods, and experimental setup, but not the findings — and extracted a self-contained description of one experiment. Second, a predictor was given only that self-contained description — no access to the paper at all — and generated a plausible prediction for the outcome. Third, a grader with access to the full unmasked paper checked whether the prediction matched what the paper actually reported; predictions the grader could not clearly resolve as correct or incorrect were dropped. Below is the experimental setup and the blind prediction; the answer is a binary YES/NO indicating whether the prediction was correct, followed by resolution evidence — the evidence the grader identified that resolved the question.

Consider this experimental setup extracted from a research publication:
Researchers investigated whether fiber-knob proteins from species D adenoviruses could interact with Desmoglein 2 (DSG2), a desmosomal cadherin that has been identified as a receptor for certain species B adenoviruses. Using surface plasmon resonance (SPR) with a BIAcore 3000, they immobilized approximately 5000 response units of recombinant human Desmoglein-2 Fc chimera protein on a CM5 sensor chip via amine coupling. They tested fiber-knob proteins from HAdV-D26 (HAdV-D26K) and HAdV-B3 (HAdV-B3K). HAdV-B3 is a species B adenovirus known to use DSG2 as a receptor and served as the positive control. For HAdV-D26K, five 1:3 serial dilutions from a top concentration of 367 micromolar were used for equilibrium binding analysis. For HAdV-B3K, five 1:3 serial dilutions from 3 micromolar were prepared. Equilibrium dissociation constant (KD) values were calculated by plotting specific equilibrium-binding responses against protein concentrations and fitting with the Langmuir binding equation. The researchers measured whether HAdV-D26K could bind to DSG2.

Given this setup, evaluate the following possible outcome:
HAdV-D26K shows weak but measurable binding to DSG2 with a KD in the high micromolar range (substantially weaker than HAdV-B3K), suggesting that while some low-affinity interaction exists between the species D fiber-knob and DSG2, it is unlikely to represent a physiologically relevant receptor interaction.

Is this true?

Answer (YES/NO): NO